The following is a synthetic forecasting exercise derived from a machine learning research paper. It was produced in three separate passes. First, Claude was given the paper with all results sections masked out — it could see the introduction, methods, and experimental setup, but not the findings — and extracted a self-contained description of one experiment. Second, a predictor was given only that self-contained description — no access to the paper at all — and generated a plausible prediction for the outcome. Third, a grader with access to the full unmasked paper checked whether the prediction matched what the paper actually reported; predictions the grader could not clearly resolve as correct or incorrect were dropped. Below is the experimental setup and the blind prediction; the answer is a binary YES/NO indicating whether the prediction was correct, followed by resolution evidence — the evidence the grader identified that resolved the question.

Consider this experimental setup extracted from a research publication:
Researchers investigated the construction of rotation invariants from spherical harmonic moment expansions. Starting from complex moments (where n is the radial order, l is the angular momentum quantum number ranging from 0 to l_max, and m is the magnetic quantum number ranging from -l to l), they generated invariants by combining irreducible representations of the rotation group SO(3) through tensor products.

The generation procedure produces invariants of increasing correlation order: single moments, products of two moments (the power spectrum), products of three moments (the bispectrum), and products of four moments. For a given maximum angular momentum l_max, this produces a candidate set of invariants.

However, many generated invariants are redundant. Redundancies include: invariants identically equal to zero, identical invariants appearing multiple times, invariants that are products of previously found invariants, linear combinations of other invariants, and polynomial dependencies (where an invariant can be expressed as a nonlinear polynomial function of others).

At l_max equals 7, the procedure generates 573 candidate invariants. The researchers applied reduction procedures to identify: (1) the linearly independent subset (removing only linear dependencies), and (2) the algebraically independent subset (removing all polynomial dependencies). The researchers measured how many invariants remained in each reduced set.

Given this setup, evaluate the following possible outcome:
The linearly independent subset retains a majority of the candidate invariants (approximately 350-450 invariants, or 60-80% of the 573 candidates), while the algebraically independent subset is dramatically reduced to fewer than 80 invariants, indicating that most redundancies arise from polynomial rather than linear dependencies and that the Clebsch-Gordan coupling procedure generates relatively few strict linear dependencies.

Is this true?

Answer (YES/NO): NO